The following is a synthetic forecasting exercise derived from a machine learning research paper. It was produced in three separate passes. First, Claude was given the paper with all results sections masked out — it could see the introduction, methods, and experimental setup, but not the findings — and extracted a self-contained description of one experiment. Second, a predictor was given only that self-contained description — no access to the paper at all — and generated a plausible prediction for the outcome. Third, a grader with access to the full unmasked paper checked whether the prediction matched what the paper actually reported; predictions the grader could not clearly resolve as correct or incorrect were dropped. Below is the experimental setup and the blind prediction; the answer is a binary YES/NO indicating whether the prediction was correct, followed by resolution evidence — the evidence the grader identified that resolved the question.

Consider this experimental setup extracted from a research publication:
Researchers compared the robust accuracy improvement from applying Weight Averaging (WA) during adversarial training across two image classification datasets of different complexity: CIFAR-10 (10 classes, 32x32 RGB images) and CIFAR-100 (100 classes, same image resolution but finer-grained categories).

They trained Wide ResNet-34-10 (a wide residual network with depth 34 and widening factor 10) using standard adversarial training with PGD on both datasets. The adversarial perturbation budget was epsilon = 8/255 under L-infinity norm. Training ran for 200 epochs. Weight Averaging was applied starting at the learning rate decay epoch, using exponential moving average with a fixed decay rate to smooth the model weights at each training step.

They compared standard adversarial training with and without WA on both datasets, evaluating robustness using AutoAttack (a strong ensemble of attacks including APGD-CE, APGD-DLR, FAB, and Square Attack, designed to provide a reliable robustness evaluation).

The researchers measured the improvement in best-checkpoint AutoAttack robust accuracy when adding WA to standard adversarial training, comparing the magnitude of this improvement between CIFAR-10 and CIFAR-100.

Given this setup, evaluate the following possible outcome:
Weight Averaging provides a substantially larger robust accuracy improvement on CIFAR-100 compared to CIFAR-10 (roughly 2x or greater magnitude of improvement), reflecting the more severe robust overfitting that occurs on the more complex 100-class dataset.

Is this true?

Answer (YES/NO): NO